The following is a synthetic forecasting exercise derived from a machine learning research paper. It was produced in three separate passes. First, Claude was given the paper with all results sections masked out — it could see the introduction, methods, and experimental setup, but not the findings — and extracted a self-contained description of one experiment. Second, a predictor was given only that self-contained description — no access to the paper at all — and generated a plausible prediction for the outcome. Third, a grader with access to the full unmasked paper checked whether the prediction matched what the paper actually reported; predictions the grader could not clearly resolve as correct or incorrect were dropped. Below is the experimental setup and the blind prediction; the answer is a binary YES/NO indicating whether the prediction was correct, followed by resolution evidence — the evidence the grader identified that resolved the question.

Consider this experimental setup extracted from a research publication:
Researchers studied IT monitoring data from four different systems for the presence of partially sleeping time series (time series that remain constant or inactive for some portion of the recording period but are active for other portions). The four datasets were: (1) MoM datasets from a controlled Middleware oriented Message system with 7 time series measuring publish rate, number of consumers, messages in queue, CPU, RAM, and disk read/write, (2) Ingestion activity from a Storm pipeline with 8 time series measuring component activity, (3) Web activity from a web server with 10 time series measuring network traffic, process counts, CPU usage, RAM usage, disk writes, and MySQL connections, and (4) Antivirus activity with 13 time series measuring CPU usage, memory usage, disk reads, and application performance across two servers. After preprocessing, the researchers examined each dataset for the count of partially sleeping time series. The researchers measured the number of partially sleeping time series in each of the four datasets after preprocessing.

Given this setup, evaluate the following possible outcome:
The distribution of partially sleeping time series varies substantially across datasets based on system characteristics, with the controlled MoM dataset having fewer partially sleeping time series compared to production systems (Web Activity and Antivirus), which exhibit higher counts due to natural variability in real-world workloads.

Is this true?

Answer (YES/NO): YES